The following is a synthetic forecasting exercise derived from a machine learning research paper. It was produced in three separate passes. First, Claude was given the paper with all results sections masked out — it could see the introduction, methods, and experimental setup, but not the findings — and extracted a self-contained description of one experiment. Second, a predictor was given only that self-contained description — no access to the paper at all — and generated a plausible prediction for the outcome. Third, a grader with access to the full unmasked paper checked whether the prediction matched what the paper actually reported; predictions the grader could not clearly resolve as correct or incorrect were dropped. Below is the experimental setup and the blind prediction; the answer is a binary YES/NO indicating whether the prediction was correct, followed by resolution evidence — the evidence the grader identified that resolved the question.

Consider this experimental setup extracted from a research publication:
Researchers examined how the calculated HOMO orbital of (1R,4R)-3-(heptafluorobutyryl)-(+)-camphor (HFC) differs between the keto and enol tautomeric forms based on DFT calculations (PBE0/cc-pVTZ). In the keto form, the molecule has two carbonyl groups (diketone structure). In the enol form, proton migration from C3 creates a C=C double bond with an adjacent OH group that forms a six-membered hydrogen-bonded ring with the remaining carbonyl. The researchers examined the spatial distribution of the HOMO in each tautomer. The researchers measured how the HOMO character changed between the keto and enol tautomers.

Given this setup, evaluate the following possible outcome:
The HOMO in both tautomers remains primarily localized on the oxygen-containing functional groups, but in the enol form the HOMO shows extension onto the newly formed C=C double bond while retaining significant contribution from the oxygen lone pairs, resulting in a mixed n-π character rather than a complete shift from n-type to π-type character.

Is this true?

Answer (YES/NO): NO